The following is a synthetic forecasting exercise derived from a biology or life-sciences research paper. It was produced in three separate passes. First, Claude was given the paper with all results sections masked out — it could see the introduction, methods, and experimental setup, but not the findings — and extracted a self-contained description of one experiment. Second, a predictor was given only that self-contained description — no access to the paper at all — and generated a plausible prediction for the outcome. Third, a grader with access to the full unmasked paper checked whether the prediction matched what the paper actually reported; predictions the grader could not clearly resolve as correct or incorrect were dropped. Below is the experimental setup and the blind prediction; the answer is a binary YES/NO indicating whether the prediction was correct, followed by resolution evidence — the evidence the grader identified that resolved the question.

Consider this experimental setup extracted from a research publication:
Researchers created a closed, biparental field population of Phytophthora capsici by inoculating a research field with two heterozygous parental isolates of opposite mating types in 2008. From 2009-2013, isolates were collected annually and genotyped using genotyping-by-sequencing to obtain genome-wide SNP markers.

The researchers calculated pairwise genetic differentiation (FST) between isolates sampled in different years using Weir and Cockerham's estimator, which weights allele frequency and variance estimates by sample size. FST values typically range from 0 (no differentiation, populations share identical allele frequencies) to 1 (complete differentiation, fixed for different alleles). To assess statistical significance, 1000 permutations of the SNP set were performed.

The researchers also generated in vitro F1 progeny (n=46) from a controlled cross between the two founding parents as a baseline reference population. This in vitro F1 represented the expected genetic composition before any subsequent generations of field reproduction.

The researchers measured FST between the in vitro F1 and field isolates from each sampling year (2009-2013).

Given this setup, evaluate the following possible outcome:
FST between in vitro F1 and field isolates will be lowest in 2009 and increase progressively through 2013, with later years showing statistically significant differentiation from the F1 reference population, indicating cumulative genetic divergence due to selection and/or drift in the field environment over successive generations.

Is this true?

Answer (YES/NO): NO